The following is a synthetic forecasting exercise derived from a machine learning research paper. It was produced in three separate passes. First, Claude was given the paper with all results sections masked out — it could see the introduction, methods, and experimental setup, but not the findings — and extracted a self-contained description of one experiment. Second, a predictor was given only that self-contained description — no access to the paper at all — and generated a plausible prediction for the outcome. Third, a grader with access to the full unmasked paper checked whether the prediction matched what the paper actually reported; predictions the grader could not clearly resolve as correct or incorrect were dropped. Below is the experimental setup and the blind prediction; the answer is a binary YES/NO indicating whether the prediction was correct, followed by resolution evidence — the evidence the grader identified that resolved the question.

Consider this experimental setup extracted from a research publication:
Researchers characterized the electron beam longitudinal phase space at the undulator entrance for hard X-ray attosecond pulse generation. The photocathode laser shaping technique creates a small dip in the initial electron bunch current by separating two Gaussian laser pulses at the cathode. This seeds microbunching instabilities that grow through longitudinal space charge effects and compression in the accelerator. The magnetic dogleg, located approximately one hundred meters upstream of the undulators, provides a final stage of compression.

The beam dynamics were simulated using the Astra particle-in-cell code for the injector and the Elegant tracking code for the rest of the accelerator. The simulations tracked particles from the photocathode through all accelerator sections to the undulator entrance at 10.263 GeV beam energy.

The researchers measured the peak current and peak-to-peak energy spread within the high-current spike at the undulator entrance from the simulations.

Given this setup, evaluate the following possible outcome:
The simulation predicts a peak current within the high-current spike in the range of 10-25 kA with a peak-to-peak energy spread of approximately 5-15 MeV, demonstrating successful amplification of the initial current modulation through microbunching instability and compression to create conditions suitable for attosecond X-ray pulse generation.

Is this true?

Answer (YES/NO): NO